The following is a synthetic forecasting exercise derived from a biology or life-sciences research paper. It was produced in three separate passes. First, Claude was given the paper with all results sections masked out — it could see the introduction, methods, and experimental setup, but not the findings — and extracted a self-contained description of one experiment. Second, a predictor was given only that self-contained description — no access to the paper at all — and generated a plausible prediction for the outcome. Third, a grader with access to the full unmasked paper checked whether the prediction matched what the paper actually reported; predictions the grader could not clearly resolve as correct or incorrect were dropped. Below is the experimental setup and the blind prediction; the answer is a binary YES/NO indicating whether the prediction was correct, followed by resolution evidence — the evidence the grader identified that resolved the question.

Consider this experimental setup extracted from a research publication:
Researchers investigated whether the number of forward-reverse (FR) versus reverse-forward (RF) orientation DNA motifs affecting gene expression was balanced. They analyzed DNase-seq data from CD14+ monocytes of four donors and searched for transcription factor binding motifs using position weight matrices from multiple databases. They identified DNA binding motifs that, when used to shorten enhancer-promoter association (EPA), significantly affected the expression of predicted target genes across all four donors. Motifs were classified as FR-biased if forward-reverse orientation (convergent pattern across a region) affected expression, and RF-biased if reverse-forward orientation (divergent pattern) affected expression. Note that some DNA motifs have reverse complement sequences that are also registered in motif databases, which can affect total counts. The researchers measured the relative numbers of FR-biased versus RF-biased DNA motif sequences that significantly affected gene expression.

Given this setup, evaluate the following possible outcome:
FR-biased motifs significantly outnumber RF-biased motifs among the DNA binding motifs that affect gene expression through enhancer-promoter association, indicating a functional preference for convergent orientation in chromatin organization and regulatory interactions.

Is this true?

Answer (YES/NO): NO